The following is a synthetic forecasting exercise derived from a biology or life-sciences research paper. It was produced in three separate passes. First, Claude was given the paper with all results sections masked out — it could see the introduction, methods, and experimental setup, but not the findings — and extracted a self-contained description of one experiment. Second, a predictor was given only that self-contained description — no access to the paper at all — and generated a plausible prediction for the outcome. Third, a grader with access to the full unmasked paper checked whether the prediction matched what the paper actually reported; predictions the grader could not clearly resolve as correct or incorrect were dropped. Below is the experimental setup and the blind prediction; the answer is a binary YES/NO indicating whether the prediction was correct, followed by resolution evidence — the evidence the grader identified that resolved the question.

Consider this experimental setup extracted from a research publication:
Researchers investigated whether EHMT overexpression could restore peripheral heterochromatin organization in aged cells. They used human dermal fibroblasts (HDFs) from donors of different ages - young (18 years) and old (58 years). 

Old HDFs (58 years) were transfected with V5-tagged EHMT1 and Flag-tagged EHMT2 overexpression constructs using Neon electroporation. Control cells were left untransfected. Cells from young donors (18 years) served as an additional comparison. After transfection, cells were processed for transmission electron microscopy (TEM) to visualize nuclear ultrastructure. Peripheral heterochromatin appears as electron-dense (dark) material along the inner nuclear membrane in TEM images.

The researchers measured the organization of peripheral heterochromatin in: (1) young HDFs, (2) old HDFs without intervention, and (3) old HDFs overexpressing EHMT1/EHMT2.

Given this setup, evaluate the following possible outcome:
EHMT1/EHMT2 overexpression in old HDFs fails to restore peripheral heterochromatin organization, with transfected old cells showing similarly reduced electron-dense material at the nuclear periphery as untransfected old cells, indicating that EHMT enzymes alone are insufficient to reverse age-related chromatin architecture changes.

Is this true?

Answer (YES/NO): NO